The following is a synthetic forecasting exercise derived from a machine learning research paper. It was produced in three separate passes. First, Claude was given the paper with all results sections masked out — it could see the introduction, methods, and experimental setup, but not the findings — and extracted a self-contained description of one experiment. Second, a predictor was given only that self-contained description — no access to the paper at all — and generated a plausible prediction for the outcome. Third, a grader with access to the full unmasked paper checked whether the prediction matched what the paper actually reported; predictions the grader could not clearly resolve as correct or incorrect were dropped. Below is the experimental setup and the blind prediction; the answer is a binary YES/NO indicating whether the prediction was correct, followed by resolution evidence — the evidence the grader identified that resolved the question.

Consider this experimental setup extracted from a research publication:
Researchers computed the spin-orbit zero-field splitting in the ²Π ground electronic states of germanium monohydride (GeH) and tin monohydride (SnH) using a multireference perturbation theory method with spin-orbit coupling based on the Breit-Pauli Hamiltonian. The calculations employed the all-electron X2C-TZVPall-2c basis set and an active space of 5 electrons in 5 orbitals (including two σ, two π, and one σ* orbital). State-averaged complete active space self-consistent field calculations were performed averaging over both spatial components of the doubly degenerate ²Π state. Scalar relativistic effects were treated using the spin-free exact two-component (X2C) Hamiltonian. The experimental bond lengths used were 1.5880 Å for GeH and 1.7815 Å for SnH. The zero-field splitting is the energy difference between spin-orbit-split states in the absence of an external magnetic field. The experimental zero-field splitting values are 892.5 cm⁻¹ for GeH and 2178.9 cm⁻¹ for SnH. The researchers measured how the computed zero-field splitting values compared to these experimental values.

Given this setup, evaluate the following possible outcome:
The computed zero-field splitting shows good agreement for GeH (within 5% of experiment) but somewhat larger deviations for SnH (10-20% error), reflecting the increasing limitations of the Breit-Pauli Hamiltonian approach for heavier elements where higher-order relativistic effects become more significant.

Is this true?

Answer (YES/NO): NO